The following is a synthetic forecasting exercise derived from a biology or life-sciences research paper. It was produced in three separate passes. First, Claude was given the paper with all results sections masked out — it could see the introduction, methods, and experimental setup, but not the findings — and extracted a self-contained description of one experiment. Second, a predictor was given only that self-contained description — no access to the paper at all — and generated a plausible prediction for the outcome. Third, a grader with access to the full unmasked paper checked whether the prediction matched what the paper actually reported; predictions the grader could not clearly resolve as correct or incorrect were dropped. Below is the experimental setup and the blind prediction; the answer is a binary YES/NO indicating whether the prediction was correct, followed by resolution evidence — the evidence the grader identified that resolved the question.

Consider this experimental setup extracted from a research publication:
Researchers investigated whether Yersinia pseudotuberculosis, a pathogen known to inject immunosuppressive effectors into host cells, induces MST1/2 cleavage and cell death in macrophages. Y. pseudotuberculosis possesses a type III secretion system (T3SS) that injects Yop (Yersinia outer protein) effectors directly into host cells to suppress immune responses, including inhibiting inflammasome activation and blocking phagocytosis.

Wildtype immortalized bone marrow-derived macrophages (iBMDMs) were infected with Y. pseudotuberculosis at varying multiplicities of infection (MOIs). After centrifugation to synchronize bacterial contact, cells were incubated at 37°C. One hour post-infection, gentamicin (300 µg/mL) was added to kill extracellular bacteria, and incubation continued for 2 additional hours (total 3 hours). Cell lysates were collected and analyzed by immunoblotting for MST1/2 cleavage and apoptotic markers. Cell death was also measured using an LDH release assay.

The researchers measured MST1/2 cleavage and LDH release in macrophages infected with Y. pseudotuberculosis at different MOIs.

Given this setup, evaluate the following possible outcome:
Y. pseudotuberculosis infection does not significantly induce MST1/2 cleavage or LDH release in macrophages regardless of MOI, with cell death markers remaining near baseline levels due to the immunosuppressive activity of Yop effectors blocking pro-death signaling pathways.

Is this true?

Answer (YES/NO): NO